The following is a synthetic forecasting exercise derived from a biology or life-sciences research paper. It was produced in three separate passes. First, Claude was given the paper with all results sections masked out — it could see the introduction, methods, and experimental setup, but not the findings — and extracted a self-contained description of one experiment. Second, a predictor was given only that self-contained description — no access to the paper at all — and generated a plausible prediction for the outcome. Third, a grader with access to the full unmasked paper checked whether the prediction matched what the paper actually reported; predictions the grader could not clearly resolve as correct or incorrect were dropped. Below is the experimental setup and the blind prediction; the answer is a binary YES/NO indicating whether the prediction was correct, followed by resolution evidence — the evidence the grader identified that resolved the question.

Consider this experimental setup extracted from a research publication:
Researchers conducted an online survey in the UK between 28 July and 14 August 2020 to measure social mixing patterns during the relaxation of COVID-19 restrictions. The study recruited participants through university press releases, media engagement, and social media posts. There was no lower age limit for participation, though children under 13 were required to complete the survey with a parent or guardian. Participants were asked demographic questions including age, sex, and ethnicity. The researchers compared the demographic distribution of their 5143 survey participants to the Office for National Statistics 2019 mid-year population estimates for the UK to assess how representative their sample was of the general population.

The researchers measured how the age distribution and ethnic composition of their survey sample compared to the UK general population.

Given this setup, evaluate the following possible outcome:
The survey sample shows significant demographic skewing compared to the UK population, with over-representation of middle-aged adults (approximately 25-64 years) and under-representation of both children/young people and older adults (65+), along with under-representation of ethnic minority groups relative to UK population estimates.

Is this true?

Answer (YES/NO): NO